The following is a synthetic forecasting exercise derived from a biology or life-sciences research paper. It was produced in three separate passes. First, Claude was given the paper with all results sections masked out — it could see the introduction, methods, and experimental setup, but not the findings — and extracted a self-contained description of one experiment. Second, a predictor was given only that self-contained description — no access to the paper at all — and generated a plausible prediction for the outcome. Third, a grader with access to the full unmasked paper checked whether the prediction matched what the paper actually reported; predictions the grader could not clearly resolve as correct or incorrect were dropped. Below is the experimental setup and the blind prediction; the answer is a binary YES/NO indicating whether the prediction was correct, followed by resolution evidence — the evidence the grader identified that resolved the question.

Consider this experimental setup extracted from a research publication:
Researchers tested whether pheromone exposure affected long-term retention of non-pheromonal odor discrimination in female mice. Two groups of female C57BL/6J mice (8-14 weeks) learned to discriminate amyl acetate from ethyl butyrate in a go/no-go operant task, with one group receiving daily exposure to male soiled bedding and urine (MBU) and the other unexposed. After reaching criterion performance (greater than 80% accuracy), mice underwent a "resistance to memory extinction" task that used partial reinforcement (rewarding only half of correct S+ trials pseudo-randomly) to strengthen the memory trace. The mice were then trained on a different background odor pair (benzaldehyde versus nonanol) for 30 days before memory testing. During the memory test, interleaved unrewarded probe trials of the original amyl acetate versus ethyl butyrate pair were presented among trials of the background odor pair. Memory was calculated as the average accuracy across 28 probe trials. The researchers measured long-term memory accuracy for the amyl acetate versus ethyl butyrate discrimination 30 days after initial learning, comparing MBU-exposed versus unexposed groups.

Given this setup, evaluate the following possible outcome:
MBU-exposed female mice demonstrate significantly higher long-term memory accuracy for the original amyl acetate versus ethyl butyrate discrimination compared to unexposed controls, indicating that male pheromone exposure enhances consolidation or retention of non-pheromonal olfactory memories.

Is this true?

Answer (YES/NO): NO